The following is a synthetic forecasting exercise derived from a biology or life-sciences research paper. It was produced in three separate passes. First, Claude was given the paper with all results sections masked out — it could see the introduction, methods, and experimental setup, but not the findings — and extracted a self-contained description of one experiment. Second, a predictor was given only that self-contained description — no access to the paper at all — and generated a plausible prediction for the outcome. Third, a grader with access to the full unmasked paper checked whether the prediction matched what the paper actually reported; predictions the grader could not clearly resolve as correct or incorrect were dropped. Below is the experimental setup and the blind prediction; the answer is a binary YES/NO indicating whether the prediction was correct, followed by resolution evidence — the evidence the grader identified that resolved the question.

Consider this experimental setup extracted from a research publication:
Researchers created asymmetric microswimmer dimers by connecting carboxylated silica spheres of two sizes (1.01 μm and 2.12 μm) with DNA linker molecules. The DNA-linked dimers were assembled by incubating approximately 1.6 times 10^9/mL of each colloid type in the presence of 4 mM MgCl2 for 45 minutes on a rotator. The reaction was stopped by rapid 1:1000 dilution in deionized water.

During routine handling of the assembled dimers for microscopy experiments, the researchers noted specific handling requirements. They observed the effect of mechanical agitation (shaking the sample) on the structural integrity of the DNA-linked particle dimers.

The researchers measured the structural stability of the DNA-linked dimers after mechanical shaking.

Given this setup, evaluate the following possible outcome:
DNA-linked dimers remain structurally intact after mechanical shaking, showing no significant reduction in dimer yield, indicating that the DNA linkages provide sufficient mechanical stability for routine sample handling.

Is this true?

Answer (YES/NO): NO